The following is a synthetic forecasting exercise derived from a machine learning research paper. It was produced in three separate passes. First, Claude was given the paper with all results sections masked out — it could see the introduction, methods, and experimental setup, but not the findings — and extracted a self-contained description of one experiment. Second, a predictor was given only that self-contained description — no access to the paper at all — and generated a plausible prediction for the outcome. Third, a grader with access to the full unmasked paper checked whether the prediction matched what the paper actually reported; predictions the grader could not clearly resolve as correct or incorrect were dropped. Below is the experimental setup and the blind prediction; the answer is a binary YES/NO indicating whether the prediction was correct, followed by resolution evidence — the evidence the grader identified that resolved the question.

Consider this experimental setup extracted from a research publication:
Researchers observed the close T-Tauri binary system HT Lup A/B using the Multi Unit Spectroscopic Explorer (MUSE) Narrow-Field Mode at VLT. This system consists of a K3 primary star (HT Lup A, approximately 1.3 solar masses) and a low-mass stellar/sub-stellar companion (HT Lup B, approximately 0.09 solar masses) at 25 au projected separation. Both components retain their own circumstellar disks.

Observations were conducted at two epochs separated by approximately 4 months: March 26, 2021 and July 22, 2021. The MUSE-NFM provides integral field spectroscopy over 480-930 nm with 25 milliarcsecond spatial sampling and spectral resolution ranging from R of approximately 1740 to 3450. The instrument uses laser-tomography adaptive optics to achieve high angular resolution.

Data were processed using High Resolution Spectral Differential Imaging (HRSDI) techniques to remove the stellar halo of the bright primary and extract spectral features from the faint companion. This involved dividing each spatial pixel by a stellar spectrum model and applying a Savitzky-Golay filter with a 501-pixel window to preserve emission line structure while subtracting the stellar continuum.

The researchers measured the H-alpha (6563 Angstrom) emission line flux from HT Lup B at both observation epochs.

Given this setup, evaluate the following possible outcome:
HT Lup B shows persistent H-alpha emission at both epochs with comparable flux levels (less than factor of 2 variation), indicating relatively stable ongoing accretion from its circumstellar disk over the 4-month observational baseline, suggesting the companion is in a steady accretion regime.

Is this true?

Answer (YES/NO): NO